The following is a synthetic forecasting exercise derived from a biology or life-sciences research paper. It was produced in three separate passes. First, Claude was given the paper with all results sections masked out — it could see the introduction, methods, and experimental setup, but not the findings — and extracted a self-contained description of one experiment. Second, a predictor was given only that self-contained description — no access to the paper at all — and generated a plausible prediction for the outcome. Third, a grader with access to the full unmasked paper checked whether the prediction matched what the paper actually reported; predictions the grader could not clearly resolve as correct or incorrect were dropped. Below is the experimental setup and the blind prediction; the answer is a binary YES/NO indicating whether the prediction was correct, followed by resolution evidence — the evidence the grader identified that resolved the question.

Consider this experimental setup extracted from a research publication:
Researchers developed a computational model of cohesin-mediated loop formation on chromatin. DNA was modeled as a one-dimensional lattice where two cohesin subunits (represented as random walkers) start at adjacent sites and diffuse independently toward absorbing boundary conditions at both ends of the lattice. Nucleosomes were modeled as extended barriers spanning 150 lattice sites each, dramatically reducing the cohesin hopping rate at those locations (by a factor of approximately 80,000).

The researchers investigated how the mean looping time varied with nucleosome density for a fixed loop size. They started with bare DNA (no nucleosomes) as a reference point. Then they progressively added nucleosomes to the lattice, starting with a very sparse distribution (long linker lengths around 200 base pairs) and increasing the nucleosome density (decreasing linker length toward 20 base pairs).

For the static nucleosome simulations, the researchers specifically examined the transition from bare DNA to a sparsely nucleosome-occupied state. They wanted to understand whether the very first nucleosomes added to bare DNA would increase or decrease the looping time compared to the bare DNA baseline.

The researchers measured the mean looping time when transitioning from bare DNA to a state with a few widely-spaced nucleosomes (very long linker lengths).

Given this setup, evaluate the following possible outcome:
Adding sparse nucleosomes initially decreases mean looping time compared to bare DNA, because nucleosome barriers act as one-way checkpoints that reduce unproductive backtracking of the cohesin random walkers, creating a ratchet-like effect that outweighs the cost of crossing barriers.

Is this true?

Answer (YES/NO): NO